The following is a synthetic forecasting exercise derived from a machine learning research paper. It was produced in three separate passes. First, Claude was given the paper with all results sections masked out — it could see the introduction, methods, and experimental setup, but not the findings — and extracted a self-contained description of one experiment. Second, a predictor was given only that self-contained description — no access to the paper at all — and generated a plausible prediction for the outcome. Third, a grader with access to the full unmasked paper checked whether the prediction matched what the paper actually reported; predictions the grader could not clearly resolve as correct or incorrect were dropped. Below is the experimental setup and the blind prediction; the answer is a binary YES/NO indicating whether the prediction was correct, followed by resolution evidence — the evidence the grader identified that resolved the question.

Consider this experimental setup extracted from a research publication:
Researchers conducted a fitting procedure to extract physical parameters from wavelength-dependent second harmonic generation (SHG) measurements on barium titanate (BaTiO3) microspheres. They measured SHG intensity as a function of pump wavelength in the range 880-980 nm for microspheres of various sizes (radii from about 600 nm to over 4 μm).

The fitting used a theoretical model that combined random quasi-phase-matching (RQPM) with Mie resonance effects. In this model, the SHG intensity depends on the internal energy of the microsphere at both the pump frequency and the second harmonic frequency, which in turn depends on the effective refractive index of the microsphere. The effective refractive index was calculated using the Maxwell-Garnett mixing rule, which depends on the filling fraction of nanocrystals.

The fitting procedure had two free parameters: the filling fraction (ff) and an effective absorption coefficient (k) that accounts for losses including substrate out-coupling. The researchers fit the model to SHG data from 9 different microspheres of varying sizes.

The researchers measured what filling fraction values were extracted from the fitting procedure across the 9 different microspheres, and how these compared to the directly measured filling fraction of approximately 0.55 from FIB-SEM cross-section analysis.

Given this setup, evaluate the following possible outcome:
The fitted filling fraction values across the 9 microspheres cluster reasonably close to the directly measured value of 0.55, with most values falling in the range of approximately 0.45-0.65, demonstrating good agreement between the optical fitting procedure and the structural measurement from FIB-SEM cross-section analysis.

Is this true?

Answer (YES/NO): YES